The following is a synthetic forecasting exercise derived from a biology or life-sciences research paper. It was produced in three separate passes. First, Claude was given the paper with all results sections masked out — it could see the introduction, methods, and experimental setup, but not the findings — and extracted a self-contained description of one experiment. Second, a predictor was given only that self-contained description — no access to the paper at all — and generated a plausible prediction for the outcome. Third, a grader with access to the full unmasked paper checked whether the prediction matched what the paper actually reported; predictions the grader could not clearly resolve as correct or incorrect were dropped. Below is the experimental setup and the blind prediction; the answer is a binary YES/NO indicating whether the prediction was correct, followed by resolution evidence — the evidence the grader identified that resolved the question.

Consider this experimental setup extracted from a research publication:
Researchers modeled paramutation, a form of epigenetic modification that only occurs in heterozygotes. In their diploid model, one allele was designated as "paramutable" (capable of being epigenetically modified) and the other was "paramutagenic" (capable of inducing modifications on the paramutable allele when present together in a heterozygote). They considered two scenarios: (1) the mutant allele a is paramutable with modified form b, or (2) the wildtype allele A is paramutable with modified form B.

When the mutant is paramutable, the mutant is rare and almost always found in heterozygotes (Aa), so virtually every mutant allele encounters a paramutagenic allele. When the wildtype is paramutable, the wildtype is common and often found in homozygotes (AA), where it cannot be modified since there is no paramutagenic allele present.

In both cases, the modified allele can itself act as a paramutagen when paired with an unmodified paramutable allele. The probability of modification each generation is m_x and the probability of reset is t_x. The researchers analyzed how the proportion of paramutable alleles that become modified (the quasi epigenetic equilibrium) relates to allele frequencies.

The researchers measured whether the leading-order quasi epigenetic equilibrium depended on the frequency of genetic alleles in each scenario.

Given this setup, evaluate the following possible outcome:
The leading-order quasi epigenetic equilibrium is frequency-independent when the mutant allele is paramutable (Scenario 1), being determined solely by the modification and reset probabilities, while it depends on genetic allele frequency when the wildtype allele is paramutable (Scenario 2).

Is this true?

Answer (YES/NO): NO